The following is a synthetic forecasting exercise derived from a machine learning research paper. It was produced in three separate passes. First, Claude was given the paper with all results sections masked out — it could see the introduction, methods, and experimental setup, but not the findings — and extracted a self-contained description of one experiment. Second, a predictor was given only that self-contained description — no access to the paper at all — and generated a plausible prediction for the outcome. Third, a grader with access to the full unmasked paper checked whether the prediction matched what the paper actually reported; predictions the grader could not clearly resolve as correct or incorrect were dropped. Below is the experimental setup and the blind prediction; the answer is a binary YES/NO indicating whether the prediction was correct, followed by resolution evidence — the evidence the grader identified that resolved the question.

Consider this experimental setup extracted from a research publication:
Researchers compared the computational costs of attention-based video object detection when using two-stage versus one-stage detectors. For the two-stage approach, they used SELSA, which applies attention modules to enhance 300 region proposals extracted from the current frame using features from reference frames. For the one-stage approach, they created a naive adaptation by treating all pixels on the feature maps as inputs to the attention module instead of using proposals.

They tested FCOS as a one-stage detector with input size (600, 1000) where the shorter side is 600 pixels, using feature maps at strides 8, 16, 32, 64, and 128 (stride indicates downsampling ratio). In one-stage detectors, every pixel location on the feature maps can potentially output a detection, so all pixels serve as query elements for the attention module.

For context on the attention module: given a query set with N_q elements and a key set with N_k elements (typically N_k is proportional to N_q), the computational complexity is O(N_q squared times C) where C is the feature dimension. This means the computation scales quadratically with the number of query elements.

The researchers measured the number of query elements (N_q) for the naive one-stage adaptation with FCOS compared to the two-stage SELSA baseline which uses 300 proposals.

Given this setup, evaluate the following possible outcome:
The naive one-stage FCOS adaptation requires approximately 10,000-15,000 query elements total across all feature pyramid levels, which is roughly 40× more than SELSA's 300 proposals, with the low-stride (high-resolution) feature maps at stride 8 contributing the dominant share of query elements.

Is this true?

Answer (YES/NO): NO